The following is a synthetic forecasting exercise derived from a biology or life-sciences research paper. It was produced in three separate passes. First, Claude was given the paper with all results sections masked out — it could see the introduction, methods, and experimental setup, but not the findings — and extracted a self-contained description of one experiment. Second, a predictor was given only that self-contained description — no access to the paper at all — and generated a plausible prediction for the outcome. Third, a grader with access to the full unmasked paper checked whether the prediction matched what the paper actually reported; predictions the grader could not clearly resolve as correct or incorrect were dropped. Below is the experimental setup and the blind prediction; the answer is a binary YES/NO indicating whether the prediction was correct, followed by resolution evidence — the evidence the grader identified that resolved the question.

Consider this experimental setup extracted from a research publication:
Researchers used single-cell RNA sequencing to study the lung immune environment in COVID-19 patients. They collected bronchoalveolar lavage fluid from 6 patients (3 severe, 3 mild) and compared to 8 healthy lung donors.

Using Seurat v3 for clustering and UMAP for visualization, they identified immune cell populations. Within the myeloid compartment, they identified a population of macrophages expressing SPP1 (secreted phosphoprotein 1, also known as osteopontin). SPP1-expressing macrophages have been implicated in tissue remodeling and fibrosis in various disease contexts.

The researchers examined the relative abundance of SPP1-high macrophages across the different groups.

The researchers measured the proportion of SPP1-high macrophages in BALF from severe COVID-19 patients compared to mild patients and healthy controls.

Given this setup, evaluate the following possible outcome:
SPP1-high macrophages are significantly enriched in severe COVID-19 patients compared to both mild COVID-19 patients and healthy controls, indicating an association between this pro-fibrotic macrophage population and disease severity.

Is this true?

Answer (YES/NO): YES